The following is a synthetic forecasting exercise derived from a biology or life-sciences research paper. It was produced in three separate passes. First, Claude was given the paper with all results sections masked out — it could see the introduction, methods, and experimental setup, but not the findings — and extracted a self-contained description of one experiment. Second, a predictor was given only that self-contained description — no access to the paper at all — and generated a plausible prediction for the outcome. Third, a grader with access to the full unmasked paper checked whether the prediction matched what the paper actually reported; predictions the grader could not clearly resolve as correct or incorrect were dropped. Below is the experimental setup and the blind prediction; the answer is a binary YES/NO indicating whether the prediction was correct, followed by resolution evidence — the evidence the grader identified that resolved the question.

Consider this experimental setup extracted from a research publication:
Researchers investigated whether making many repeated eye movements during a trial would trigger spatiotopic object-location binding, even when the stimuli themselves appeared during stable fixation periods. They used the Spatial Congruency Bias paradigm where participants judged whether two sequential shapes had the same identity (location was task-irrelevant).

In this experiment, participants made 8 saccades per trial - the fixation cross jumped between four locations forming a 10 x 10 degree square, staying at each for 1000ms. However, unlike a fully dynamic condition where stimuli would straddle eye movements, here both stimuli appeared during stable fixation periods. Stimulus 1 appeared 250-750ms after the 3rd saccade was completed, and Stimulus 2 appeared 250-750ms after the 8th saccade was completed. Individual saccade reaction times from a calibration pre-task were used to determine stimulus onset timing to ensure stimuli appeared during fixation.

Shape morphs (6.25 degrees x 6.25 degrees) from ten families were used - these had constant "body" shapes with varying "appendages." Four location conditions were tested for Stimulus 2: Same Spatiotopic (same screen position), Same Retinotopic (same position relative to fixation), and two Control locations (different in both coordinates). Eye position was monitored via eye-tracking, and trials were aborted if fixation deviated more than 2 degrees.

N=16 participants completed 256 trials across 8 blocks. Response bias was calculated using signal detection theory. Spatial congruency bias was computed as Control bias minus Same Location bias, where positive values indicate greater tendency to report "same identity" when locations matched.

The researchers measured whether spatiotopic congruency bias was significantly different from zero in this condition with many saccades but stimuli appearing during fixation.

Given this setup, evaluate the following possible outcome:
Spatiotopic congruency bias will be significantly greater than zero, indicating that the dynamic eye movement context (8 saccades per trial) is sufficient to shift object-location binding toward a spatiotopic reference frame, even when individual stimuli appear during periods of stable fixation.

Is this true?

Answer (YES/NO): NO